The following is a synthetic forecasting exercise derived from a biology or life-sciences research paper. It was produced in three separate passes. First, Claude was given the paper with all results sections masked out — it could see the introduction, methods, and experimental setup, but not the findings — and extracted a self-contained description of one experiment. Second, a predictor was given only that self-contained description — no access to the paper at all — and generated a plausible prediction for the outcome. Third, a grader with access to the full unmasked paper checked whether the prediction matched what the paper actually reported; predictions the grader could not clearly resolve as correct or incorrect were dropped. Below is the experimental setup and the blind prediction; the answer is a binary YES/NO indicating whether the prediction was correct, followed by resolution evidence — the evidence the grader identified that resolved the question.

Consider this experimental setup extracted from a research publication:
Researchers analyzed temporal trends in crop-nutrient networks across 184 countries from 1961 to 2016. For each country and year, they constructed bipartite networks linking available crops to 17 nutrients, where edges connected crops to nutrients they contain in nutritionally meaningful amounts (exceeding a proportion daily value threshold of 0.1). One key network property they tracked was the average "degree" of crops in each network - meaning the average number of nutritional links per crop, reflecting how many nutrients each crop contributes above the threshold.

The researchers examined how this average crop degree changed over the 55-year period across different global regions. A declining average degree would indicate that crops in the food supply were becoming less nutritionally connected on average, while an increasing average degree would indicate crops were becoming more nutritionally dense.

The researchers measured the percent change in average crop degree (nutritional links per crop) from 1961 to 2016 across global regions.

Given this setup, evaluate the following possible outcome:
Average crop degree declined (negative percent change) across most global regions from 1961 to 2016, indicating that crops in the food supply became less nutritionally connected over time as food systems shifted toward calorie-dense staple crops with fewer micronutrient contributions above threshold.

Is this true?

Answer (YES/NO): YES